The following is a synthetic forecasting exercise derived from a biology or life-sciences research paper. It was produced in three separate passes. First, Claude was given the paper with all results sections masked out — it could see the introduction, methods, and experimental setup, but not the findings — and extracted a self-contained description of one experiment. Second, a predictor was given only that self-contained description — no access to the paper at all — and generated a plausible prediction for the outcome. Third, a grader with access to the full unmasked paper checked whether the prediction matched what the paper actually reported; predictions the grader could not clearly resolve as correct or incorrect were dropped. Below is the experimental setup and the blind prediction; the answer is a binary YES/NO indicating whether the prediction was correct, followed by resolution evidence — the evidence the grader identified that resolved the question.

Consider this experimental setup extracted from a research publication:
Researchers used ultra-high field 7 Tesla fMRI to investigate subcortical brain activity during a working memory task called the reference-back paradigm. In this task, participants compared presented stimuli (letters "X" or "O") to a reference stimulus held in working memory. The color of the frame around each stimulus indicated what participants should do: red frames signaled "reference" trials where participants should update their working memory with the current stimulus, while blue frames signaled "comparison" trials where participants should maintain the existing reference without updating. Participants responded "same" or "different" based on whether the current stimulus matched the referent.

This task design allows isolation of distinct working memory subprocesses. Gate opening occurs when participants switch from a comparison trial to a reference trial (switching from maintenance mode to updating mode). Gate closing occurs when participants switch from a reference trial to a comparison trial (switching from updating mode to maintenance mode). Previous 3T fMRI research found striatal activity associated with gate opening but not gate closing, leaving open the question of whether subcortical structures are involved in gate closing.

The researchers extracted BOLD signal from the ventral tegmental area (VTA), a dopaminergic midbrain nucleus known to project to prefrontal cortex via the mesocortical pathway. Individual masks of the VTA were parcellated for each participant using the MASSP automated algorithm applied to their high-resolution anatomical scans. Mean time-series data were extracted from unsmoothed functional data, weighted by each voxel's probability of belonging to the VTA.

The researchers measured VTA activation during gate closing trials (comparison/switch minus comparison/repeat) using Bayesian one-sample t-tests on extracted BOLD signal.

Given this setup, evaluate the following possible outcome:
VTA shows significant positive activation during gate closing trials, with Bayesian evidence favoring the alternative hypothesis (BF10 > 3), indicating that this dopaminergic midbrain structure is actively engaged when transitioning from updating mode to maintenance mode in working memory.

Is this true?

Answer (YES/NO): NO